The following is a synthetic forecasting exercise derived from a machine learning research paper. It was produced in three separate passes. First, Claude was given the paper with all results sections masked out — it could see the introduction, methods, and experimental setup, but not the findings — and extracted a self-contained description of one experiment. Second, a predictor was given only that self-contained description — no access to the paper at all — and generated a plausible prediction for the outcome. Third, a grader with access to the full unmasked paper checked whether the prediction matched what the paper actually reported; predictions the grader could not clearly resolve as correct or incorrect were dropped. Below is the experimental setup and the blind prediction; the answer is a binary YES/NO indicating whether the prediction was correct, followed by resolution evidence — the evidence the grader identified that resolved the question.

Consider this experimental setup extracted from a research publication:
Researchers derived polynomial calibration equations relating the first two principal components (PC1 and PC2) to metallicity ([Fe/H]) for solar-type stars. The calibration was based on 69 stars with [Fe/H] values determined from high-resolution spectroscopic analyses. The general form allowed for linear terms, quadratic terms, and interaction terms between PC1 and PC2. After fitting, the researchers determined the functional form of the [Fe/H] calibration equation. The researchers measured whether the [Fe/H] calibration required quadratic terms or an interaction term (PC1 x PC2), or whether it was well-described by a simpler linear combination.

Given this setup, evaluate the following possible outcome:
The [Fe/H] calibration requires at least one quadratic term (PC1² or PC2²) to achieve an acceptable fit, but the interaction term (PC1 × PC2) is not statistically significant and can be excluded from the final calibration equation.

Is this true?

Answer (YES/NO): NO